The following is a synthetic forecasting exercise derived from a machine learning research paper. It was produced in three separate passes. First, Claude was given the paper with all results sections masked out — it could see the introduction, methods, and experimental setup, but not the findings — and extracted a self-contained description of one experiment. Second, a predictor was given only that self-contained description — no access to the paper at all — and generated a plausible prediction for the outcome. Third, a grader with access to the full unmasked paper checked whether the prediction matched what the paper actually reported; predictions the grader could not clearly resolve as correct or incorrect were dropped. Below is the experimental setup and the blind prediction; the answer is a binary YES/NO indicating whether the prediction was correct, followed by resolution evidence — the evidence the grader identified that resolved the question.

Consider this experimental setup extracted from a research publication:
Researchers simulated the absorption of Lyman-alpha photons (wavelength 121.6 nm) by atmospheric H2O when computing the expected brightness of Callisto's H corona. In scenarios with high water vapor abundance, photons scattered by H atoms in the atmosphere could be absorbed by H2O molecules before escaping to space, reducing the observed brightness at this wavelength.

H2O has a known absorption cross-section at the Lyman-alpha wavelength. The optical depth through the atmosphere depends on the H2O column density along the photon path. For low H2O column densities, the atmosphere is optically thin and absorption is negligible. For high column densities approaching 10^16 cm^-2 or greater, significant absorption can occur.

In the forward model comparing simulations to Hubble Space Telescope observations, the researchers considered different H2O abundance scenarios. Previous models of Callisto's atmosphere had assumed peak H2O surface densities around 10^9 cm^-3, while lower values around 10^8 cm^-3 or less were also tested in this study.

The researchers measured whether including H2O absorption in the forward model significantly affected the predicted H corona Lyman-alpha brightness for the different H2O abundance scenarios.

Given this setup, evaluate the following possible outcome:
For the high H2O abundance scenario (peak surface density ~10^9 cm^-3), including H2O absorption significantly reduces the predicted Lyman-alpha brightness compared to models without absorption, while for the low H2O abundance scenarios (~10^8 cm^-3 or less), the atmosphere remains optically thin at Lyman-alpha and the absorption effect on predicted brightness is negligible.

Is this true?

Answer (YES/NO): YES